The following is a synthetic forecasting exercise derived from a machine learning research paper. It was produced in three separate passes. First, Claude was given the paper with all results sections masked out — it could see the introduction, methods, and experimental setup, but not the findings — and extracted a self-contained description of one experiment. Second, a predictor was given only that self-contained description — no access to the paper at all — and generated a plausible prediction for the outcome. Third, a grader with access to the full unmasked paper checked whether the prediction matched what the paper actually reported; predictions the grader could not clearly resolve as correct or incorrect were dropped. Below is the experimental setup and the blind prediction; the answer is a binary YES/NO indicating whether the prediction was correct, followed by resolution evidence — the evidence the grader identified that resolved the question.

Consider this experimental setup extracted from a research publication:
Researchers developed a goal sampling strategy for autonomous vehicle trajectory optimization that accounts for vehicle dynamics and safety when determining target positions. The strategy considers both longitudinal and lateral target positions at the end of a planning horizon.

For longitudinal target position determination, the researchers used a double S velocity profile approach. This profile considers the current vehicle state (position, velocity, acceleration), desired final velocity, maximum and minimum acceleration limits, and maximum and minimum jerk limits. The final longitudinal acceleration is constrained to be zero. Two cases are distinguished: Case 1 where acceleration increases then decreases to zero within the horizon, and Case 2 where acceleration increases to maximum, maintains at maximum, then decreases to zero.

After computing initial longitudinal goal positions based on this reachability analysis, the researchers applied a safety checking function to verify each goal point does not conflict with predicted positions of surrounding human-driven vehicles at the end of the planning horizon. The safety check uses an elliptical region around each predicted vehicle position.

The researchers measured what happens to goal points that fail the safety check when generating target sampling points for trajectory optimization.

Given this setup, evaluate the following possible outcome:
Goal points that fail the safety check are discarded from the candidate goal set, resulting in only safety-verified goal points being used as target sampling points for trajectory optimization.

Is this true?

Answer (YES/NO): NO